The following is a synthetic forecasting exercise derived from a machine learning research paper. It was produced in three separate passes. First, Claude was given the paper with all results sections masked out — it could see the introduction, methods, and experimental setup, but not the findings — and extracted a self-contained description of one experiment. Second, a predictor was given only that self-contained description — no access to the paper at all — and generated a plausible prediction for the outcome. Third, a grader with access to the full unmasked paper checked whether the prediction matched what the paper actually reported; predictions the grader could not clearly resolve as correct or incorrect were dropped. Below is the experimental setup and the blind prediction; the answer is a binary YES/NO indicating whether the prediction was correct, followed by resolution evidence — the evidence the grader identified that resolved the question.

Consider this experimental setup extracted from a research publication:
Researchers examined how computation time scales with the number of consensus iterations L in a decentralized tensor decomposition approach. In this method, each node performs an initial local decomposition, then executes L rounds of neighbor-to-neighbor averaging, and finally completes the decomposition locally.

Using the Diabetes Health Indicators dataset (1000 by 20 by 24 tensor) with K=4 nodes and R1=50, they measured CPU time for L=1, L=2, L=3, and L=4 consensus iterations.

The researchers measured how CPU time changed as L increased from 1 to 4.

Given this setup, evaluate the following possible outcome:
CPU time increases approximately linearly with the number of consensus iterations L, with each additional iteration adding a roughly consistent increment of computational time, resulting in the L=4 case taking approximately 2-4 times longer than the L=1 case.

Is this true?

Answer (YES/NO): NO